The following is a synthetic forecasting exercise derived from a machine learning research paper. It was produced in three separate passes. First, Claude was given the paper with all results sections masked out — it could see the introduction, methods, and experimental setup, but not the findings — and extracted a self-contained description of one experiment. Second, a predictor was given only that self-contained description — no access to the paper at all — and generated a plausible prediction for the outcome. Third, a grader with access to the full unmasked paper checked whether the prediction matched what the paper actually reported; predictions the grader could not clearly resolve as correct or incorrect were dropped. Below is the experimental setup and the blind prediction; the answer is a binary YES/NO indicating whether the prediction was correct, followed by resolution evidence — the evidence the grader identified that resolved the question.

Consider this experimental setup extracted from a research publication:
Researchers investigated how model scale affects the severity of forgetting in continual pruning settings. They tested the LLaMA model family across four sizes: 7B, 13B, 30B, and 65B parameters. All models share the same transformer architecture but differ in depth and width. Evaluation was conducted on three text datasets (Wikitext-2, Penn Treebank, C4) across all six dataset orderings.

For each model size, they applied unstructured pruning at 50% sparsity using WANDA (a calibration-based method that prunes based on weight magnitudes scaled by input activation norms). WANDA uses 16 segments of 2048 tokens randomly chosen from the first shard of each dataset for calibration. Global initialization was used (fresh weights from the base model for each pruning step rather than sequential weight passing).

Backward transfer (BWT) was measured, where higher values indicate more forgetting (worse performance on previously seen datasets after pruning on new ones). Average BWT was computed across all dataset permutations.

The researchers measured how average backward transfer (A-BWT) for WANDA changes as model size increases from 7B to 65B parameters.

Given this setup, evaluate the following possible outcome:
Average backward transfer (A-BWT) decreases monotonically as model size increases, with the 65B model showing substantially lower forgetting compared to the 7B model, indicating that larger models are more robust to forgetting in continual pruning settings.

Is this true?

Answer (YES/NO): NO